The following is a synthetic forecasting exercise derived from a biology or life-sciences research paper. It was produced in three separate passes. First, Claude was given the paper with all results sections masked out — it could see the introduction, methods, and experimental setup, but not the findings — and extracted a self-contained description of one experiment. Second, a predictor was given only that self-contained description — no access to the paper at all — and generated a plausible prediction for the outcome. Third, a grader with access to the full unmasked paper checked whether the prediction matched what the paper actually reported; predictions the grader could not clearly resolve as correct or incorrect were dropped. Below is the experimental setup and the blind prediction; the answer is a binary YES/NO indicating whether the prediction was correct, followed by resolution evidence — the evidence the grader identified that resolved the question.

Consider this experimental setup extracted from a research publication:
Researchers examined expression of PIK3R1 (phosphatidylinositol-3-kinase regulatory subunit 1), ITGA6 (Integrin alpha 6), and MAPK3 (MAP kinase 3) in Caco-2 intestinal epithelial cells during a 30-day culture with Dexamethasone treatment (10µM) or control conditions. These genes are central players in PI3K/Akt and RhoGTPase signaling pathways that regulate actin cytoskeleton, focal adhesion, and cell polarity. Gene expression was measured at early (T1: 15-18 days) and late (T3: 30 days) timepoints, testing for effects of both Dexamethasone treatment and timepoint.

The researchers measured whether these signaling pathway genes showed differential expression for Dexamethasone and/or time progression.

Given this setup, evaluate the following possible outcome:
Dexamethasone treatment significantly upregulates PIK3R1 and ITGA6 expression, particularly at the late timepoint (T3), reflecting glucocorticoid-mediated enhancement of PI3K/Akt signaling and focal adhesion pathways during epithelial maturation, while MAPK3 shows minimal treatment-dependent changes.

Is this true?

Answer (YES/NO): NO